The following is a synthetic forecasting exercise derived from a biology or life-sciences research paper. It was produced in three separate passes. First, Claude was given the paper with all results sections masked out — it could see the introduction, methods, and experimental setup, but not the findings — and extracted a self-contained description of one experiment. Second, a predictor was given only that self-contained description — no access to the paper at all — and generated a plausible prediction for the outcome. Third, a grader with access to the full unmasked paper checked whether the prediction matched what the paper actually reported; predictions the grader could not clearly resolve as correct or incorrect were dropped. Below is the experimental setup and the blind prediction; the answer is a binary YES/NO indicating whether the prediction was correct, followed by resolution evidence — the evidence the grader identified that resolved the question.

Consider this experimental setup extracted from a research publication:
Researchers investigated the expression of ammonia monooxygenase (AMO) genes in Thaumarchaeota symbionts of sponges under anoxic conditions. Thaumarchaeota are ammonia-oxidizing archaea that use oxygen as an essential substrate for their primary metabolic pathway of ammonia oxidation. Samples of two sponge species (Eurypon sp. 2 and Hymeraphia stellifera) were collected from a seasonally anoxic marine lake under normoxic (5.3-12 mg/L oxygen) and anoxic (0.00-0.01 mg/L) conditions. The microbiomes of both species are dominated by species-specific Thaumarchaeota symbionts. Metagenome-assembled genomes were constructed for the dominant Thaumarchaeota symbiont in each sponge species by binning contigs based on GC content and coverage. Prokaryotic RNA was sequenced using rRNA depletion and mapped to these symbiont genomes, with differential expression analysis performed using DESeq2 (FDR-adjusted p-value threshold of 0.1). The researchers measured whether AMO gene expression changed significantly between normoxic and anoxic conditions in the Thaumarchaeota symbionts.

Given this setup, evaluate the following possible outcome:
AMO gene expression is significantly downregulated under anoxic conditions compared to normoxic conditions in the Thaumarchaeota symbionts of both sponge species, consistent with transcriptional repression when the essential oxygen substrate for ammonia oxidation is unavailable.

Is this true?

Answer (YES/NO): NO